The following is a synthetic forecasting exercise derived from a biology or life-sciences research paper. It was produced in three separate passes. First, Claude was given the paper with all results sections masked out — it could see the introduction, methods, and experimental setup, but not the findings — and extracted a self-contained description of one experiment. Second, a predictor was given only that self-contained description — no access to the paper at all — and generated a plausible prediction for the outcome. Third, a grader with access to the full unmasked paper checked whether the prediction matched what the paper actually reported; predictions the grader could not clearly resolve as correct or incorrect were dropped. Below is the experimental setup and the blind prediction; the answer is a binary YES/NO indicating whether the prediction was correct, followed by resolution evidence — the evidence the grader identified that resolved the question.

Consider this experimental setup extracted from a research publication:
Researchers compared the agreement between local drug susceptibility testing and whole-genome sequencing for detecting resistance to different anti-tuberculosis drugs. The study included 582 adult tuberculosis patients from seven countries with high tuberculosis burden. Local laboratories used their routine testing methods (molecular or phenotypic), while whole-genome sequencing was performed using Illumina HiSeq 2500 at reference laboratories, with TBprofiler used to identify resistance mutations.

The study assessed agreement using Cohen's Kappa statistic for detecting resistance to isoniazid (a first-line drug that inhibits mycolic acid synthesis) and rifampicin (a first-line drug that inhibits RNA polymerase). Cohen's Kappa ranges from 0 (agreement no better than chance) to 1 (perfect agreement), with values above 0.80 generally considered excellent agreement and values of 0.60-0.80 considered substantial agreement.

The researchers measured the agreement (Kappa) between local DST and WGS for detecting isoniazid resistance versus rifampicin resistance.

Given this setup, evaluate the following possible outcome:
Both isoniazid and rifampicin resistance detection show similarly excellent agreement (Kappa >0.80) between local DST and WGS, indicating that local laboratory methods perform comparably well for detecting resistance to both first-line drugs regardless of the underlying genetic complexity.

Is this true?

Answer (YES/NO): NO